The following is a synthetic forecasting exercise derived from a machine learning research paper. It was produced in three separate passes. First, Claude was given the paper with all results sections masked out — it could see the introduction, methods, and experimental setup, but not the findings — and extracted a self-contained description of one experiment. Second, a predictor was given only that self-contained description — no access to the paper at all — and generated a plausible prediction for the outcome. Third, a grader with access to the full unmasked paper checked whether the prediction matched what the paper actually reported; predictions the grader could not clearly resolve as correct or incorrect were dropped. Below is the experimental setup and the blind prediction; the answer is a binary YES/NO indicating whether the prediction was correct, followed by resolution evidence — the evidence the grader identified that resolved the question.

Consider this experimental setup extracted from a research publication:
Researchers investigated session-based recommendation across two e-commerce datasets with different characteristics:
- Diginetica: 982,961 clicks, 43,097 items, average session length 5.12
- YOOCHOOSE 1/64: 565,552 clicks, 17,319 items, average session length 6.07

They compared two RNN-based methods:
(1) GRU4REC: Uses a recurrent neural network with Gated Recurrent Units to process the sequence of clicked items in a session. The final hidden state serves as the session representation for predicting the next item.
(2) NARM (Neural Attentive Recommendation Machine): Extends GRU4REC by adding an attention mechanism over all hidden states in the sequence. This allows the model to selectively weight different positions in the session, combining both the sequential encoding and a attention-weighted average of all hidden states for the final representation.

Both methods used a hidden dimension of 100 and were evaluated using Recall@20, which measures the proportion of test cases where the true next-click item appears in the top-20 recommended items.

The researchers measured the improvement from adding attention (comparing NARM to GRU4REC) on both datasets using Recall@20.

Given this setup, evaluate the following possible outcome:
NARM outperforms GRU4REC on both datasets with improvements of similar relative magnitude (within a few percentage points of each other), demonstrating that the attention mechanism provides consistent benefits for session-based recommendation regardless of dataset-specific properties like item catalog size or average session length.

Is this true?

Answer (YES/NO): NO